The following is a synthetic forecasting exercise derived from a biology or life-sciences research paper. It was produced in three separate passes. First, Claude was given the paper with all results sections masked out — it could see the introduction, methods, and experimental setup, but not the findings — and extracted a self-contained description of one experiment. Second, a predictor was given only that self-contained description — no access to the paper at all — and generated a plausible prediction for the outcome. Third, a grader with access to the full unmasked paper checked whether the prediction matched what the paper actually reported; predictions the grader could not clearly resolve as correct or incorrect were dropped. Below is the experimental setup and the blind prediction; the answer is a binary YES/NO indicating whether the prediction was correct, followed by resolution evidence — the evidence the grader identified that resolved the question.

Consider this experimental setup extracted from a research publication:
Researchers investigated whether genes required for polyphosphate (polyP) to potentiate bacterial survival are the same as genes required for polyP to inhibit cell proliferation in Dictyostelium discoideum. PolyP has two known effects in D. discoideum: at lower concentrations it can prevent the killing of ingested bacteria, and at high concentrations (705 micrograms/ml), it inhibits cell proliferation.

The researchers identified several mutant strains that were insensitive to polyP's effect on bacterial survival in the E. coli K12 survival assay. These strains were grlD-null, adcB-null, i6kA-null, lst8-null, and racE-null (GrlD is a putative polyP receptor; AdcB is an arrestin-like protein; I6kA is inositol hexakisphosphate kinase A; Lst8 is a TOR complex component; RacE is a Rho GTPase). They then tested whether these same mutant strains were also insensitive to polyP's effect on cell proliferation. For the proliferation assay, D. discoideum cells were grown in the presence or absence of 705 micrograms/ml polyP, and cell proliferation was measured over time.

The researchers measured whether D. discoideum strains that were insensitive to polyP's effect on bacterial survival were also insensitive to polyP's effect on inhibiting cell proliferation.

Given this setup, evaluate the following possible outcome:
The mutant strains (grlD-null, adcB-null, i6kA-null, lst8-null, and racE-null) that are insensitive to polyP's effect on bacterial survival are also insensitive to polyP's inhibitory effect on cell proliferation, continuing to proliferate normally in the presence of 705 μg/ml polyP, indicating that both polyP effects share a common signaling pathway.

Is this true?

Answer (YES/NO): NO